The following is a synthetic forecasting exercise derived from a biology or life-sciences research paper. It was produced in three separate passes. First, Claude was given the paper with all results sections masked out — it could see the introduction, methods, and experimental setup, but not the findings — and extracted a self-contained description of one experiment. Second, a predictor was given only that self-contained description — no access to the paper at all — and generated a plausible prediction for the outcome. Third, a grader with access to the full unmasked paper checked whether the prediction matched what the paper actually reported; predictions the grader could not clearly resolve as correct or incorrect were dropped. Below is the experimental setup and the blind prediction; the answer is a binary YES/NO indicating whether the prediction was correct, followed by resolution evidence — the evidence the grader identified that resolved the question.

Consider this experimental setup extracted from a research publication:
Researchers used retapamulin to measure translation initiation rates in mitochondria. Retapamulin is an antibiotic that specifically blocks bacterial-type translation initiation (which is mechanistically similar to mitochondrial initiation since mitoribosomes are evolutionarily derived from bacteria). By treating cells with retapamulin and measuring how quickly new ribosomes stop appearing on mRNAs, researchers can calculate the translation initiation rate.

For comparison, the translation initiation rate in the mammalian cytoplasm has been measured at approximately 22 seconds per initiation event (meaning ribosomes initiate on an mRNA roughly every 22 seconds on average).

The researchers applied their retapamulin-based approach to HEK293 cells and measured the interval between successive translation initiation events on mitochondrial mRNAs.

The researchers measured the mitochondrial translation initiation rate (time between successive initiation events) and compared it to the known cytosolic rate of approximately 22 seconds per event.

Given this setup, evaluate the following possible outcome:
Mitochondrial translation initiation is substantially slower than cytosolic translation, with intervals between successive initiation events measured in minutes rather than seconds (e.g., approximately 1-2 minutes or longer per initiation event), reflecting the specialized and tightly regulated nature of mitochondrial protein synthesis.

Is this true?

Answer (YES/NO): YES